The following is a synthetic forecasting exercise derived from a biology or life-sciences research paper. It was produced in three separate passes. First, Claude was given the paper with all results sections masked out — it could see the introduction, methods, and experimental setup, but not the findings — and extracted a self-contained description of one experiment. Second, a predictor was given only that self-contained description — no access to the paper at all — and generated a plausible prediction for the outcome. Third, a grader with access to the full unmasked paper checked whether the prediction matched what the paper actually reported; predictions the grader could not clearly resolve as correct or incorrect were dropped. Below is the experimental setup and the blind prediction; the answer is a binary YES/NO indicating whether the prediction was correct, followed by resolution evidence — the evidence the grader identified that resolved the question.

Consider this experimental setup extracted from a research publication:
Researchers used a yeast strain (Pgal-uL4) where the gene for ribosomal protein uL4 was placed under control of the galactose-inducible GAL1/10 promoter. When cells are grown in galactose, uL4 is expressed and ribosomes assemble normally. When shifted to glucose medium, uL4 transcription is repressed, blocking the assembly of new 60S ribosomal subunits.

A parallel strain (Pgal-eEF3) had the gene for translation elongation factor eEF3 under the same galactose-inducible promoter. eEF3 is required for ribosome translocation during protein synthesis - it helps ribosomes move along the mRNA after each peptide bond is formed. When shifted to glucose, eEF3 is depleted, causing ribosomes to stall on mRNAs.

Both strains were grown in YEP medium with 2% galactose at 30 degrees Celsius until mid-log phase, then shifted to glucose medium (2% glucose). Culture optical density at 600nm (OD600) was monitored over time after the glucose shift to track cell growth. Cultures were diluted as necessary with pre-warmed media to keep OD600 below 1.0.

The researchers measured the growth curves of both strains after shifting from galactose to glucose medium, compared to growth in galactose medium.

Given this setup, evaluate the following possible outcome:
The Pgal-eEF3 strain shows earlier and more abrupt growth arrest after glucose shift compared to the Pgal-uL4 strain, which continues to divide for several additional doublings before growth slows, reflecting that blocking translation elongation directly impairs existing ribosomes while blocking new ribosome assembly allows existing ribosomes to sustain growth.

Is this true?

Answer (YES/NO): NO